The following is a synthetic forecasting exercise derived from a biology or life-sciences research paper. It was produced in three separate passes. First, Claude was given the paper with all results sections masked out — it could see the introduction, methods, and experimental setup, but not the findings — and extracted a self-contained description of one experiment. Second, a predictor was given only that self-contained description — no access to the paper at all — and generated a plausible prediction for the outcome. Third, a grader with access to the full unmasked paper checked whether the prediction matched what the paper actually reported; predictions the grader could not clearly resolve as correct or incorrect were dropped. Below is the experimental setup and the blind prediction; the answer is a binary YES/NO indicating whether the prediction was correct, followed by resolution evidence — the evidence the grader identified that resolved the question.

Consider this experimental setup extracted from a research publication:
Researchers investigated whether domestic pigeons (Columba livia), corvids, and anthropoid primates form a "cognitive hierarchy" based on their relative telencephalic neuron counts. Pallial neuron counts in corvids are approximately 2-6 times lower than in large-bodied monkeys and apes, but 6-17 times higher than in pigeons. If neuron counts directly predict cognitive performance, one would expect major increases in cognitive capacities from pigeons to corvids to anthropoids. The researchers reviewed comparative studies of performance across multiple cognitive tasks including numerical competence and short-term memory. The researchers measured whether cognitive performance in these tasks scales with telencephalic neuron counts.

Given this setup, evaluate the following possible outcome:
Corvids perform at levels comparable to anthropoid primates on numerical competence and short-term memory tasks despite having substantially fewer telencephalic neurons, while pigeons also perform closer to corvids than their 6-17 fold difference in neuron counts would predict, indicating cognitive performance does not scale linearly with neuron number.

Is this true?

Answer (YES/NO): YES